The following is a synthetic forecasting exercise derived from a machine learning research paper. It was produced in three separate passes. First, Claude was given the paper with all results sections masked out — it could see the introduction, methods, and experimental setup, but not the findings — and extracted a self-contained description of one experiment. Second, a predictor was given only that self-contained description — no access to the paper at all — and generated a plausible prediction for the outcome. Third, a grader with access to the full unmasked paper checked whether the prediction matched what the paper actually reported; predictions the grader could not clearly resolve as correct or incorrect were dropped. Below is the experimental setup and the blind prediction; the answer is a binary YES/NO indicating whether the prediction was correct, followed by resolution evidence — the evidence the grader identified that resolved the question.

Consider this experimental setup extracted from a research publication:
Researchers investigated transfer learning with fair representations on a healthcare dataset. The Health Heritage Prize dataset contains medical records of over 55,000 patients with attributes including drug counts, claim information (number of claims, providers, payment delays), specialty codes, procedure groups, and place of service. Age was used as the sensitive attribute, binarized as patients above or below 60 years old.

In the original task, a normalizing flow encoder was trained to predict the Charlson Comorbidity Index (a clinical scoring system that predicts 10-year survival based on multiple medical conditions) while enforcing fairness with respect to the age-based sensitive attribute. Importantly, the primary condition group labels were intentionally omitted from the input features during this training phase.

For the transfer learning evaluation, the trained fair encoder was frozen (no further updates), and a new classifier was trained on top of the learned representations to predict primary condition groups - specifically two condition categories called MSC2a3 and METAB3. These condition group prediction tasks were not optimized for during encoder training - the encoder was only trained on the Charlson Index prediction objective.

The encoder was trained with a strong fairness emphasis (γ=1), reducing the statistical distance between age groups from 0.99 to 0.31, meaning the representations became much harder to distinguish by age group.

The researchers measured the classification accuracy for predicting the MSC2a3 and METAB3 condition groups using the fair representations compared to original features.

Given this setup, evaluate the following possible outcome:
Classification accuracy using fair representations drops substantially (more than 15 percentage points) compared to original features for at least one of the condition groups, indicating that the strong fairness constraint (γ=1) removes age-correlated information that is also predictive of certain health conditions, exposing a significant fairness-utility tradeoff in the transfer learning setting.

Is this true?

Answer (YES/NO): NO